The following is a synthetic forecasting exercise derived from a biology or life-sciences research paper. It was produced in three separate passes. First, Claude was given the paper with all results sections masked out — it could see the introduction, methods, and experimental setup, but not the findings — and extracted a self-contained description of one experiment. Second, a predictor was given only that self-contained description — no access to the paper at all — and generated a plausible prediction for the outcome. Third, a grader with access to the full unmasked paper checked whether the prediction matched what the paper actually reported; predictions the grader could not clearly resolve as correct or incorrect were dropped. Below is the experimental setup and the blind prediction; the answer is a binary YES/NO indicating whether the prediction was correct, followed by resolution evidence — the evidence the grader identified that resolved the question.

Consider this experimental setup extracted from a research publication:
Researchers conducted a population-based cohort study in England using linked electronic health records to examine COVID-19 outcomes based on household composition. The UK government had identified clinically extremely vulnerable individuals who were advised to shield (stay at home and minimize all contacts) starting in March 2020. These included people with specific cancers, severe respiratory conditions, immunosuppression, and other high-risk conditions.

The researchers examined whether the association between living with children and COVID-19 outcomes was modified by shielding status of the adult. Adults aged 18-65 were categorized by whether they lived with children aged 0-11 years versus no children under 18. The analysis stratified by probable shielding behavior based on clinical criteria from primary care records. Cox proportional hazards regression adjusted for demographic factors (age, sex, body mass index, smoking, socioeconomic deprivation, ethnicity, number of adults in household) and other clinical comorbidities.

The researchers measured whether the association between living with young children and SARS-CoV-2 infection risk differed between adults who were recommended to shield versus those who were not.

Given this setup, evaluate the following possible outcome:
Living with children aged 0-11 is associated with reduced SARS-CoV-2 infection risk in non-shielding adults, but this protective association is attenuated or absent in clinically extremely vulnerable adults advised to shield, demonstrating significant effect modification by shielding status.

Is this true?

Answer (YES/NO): NO